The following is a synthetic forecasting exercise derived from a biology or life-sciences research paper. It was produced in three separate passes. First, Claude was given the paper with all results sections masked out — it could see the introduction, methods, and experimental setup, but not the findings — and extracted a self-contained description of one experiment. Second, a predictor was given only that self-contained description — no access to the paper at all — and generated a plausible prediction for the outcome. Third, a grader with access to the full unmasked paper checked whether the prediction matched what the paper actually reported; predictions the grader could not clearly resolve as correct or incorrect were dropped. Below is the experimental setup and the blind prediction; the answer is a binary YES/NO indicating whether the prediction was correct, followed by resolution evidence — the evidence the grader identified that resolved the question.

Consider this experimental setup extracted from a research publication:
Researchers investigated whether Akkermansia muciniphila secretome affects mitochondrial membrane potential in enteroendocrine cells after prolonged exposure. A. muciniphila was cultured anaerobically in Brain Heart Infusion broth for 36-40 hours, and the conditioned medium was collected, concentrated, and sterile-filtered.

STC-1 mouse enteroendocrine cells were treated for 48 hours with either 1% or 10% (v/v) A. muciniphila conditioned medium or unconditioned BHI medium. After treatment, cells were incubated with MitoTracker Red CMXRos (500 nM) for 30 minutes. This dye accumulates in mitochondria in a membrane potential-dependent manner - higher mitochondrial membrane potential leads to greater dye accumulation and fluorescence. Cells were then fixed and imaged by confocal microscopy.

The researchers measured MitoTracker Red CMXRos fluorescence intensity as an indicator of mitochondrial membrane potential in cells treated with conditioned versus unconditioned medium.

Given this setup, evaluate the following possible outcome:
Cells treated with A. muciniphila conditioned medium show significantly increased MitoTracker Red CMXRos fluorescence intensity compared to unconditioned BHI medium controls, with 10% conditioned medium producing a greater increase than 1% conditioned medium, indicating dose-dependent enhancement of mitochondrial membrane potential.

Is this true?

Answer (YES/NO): NO